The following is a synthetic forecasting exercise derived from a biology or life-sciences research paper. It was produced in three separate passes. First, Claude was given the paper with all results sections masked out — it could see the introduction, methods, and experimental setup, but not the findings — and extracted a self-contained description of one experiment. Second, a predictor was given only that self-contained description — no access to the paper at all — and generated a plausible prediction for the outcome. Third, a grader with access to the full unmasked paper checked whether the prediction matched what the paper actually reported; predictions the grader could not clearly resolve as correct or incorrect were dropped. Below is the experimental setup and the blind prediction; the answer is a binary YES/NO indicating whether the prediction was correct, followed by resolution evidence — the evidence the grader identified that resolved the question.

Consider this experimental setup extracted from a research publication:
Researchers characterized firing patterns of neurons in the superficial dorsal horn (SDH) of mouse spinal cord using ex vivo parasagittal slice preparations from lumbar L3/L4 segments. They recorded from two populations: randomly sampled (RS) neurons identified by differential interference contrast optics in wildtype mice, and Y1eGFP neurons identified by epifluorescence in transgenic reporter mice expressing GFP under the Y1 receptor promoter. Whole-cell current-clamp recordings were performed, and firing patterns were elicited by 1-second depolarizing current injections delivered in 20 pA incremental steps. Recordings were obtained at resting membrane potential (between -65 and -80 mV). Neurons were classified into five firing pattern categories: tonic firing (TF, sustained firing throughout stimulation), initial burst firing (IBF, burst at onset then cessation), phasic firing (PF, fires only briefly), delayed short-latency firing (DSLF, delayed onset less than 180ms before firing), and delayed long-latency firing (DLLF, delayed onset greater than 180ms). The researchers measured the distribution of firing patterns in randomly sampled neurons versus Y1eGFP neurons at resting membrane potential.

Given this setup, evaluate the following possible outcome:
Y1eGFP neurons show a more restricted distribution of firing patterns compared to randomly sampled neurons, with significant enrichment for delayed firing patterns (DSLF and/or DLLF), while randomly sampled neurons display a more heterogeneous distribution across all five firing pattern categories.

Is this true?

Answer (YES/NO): NO